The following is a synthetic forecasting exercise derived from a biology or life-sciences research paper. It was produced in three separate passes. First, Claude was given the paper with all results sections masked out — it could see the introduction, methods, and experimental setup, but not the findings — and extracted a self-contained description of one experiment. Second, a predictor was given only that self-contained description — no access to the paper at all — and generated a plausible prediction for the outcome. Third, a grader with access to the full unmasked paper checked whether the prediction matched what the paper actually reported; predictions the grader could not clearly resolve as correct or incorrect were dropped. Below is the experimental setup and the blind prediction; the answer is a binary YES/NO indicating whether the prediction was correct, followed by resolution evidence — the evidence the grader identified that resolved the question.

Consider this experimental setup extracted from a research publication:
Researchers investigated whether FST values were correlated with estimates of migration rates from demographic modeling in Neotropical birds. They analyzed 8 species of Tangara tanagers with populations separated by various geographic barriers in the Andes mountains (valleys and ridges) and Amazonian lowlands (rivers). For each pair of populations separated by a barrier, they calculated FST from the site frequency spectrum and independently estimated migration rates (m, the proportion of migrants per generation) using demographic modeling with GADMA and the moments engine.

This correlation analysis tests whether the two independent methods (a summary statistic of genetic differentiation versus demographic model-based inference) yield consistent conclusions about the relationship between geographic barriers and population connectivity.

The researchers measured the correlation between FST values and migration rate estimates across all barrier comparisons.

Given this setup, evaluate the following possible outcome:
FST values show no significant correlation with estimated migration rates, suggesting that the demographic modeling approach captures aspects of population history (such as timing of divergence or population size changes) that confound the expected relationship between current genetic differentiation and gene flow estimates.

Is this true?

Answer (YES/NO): NO